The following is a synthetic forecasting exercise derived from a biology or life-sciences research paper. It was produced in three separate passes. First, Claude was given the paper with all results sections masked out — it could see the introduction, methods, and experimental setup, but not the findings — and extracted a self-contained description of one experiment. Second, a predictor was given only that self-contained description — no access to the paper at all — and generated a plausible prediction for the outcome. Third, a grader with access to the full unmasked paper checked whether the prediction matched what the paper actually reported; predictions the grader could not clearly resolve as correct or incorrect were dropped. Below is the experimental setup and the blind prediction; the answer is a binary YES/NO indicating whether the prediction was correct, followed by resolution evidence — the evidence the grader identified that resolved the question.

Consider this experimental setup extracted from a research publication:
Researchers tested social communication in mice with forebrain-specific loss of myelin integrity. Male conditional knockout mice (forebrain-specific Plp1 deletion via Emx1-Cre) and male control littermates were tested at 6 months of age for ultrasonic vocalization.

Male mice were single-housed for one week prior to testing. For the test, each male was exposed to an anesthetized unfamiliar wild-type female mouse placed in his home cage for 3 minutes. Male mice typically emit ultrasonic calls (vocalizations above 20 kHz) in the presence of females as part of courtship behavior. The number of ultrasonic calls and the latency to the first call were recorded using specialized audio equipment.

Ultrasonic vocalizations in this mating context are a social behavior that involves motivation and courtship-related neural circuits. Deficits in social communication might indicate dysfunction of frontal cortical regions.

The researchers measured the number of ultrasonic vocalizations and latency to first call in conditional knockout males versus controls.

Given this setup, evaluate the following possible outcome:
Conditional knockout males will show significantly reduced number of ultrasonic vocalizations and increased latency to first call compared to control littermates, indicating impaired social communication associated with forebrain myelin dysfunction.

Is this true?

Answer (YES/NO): NO